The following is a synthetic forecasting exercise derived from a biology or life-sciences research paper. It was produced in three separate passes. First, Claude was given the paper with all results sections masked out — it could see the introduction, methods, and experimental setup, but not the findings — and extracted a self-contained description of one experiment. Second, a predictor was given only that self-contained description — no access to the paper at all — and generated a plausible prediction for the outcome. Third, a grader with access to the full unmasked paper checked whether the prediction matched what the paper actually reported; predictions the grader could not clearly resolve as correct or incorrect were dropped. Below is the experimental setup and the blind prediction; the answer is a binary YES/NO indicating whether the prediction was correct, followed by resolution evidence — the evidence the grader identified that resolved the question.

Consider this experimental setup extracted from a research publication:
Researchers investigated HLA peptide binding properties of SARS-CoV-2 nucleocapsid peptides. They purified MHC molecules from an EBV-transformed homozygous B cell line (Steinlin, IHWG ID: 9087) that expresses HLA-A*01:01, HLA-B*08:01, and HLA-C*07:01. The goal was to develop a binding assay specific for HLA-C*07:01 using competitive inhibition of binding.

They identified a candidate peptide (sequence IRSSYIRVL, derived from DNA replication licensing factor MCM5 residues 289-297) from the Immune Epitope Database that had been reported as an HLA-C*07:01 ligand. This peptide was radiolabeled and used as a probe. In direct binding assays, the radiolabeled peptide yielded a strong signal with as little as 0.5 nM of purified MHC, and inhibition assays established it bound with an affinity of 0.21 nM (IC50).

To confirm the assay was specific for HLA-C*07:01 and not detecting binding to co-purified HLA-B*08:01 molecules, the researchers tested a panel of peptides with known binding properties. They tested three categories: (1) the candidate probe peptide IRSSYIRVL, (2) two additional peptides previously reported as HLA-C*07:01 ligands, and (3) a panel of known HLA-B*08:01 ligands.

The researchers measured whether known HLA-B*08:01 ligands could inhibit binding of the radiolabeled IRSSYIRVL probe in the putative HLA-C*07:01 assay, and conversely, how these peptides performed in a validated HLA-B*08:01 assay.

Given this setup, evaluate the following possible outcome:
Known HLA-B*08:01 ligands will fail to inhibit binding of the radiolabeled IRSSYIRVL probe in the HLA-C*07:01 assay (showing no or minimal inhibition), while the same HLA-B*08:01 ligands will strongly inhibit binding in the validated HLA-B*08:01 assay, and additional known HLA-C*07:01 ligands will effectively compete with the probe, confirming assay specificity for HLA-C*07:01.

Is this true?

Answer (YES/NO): YES